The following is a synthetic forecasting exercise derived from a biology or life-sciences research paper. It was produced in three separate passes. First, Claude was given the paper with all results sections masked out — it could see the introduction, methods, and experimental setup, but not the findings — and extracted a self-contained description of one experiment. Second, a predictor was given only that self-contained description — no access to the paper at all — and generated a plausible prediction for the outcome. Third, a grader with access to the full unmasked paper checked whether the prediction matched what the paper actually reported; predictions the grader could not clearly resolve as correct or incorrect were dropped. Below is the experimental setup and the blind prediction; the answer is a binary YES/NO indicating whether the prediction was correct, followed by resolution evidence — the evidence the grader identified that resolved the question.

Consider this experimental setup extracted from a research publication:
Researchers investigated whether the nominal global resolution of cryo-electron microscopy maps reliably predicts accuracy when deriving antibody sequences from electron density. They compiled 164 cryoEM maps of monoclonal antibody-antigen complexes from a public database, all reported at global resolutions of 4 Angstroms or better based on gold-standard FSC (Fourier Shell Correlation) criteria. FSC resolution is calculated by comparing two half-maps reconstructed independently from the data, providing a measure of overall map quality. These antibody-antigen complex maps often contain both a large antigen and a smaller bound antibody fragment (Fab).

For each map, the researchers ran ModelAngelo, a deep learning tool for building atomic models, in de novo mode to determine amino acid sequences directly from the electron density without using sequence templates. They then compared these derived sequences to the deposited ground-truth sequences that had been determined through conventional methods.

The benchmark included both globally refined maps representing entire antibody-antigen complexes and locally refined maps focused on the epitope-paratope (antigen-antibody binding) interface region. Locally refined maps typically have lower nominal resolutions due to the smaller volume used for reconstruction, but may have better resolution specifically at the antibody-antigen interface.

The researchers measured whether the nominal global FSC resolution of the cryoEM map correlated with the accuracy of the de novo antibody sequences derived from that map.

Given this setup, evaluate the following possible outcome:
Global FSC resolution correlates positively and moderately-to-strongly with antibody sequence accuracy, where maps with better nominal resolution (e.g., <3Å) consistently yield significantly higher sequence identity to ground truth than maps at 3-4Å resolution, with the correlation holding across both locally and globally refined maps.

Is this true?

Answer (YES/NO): NO